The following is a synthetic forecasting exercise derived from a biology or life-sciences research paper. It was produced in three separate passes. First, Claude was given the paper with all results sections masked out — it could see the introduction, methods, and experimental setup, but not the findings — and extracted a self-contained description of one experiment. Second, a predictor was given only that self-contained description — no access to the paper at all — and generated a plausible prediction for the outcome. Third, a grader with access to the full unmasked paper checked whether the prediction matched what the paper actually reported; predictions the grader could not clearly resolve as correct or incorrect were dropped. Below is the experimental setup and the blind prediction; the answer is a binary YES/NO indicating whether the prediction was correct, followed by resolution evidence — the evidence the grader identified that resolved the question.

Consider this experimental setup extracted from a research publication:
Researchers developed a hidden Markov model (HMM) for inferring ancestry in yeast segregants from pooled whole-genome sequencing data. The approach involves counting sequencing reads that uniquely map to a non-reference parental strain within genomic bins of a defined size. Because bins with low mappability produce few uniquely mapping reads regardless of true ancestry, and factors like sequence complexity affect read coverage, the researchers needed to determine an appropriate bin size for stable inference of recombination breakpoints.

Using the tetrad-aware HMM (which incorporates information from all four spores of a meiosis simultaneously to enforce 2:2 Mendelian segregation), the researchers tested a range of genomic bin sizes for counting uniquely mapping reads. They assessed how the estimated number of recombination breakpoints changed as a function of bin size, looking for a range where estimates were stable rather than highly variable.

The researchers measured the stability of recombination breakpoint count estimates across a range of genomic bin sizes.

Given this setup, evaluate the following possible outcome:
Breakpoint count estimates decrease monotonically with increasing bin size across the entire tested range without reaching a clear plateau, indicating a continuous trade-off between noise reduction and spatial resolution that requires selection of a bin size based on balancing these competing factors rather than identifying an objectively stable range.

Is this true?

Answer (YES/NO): NO